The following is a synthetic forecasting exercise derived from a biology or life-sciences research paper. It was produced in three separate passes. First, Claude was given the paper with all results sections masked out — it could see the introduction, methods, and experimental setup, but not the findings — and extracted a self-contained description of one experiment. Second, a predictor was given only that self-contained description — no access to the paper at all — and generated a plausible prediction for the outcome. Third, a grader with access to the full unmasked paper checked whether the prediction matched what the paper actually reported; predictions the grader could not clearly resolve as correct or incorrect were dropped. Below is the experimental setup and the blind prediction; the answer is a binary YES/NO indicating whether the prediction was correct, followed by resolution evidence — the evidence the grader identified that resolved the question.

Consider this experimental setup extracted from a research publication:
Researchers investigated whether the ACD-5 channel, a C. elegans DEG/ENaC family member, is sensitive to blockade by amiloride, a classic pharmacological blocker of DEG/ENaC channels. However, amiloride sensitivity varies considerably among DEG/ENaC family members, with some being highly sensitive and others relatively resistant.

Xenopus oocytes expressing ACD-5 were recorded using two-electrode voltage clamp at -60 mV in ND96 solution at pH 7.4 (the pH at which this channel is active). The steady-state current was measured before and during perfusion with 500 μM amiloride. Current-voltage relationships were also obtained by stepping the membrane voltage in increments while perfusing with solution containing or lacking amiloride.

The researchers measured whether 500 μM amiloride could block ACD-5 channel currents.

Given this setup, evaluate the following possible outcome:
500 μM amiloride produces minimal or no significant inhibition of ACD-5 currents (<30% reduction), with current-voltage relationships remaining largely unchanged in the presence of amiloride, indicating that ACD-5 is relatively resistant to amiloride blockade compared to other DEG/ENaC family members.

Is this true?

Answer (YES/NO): NO